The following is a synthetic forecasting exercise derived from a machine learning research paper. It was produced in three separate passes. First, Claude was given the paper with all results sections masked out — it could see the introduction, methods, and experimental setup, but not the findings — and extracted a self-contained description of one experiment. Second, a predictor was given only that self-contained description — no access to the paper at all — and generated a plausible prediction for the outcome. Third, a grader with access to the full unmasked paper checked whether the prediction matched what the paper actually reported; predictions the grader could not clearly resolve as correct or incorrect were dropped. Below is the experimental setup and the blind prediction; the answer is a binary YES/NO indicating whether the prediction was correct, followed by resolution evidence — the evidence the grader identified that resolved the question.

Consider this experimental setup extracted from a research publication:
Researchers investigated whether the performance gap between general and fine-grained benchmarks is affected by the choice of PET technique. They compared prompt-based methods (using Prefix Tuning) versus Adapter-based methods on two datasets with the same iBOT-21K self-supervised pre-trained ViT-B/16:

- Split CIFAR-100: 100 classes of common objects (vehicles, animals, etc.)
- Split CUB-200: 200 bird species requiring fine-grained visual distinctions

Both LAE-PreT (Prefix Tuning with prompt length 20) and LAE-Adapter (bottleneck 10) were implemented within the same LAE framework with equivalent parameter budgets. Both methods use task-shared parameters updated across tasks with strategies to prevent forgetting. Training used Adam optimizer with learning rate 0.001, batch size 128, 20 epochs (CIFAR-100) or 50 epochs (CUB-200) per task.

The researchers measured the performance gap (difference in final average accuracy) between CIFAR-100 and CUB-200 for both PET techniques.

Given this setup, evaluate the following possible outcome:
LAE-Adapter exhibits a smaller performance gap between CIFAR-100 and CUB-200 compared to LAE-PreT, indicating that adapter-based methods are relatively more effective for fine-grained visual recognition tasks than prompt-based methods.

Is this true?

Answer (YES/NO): YES